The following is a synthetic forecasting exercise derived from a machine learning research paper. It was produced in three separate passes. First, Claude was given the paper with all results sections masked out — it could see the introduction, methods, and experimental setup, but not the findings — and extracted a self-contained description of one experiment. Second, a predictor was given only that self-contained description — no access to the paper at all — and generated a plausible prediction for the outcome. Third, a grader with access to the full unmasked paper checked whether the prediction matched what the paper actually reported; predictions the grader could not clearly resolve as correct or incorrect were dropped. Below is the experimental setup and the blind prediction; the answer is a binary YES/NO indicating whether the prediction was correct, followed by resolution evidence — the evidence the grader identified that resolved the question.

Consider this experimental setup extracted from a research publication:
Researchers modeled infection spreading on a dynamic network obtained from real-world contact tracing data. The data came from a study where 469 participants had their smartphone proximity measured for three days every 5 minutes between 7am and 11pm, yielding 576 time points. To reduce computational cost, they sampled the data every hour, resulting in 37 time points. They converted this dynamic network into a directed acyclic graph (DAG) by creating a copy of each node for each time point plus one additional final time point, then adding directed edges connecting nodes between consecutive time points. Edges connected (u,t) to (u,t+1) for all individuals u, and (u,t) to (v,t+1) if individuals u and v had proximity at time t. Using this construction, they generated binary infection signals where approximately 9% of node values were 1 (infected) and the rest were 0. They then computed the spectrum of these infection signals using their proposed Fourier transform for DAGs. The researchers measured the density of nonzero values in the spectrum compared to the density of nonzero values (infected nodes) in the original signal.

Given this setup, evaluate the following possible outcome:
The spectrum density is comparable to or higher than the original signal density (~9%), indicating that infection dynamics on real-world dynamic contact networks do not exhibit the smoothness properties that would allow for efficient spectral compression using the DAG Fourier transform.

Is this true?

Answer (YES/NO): NO